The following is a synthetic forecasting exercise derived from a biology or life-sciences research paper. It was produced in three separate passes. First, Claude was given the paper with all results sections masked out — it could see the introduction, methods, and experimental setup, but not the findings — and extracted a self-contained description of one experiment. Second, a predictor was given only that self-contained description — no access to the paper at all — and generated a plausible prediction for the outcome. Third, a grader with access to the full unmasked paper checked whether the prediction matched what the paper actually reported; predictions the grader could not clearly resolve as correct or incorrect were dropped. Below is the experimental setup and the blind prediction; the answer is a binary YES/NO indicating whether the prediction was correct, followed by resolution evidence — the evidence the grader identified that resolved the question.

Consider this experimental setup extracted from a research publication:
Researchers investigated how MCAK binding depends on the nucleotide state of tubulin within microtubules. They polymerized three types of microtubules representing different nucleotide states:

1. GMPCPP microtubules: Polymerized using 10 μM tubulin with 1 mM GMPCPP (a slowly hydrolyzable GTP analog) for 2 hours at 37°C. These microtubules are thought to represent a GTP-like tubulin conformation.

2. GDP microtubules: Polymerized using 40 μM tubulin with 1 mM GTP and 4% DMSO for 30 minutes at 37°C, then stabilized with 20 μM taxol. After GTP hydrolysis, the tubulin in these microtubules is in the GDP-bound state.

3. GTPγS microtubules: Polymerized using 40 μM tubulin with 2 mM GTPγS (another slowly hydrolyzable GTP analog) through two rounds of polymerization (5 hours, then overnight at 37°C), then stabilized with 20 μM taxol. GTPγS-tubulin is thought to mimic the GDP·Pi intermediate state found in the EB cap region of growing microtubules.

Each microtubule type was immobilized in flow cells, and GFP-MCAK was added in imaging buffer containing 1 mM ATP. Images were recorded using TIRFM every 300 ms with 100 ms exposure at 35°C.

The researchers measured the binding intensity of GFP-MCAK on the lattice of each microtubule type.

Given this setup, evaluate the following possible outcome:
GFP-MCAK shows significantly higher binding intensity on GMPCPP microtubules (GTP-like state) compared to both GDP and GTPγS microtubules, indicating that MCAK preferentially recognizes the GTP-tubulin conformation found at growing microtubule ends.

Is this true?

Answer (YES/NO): NO